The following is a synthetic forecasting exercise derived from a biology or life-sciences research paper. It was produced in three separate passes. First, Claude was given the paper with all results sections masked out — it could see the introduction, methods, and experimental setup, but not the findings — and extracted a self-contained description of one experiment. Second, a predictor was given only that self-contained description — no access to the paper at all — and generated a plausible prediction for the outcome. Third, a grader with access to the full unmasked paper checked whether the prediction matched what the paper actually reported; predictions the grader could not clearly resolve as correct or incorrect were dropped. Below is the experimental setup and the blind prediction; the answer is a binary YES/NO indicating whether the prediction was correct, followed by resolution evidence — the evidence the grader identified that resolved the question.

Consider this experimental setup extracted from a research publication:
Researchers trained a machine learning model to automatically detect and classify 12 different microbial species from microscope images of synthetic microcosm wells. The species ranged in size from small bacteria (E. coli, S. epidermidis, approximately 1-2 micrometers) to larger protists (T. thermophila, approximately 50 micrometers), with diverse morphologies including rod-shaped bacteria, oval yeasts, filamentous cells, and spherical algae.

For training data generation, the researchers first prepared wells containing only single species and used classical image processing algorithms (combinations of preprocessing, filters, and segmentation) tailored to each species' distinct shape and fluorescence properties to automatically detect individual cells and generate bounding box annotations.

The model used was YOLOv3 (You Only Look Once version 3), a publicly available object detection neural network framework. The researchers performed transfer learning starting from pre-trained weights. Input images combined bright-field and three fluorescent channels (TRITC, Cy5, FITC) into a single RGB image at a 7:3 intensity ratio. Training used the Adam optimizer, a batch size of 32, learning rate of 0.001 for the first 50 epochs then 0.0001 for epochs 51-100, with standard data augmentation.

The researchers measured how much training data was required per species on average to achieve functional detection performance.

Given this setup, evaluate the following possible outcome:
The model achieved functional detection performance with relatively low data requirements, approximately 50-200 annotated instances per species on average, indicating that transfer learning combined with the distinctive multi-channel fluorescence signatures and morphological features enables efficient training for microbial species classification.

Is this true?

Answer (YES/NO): NO